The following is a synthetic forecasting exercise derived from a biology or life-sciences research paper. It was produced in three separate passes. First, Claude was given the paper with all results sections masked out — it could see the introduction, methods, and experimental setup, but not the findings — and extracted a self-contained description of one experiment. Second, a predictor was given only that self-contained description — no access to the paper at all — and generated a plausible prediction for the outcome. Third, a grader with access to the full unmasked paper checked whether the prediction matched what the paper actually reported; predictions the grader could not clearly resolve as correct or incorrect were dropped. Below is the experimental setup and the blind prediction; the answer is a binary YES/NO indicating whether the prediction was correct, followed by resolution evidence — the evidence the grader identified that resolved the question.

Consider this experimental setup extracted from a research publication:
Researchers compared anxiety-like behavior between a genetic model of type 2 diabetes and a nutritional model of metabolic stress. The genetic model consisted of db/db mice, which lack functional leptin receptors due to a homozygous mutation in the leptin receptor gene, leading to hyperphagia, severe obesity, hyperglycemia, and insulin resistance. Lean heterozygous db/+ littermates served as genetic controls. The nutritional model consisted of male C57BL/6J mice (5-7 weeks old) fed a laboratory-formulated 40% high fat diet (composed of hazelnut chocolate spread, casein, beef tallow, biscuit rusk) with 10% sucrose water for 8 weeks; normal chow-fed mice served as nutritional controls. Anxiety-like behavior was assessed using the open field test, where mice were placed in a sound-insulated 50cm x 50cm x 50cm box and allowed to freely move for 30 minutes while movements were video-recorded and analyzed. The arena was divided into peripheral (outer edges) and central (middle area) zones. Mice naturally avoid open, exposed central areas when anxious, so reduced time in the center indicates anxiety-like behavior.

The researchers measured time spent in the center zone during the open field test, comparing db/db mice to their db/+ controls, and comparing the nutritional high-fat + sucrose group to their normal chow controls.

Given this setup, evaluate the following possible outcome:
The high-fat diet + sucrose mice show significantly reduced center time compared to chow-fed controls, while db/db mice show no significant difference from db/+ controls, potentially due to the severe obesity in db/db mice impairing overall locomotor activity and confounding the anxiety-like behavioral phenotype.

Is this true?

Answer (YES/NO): YES